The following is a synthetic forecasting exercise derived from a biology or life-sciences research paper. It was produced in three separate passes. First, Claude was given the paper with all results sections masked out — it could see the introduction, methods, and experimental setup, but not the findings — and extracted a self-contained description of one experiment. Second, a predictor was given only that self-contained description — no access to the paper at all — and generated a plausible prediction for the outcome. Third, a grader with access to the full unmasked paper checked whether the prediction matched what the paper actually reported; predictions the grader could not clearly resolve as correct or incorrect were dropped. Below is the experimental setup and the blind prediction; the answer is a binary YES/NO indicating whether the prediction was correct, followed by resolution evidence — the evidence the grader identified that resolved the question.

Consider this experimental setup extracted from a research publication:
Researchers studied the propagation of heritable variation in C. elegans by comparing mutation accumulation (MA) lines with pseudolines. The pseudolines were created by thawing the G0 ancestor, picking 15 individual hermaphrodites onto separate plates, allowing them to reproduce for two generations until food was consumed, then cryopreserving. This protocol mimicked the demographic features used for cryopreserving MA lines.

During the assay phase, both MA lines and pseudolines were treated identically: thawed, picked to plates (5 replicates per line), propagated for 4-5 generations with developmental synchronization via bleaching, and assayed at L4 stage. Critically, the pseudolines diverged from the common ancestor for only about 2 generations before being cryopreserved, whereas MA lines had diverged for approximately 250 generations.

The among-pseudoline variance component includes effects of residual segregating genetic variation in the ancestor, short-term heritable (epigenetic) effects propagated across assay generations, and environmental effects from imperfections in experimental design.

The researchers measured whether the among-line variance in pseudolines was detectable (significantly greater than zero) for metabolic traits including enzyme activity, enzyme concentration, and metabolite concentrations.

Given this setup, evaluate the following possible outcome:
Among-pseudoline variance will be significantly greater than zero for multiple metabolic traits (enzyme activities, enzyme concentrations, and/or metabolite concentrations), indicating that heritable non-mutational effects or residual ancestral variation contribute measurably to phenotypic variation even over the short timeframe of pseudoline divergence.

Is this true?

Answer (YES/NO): YES